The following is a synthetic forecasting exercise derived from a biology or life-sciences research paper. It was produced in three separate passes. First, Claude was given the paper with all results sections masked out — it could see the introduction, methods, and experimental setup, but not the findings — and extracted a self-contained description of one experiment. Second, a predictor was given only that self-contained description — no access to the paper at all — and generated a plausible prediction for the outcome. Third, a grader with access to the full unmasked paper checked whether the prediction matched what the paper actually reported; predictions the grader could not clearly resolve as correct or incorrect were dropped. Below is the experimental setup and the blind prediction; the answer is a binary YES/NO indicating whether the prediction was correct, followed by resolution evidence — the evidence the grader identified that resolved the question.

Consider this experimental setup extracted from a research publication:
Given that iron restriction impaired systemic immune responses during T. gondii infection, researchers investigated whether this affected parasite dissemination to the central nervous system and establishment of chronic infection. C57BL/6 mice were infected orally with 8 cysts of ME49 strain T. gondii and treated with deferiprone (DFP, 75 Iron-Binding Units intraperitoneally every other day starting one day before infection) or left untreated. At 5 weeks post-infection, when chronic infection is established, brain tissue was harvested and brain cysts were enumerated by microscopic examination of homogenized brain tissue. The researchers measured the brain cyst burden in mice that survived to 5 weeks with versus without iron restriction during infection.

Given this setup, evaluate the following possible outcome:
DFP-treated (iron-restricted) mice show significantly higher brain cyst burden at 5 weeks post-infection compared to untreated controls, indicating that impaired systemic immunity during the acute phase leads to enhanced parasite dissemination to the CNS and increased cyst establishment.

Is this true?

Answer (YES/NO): YES